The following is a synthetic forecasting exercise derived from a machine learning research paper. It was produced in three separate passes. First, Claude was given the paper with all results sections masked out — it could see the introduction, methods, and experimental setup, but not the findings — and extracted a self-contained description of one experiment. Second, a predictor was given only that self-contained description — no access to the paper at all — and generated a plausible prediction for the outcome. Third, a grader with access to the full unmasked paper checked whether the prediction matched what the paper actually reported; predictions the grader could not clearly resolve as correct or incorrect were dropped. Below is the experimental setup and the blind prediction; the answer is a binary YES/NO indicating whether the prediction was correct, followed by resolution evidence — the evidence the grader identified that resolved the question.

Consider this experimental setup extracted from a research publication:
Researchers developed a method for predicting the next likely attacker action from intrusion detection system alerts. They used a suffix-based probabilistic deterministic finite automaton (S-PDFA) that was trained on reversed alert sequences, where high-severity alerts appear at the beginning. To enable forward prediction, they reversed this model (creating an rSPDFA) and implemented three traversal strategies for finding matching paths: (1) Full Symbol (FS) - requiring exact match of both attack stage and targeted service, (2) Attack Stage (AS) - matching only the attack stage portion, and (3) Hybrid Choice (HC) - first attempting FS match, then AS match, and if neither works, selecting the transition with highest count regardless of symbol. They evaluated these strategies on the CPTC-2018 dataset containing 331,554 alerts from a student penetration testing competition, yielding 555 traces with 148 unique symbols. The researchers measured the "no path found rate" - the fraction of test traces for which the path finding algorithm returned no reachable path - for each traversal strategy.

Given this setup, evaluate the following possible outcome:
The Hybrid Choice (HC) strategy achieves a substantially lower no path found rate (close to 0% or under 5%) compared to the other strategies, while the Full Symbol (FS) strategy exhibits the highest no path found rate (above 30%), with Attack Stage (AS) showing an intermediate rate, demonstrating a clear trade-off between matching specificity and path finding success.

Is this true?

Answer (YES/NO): NO